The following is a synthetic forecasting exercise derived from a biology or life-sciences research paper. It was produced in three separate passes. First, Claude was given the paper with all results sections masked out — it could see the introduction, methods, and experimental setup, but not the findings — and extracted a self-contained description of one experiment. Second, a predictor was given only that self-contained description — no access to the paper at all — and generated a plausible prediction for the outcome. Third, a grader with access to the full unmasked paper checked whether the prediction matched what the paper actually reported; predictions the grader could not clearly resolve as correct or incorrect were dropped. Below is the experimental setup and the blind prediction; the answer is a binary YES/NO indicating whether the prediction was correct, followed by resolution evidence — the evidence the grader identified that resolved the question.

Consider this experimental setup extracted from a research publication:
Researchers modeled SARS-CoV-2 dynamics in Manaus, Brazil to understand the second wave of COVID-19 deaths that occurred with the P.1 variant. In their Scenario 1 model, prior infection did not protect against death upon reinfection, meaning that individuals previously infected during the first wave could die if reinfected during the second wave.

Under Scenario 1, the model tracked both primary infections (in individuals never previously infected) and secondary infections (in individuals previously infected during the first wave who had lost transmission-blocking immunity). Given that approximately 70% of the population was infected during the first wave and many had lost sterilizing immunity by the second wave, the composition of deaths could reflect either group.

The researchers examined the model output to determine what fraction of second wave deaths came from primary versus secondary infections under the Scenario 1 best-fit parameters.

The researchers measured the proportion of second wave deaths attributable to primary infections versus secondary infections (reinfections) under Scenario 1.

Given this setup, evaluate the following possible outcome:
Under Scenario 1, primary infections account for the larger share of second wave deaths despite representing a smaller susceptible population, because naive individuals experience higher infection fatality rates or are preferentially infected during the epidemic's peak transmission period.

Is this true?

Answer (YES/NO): NO